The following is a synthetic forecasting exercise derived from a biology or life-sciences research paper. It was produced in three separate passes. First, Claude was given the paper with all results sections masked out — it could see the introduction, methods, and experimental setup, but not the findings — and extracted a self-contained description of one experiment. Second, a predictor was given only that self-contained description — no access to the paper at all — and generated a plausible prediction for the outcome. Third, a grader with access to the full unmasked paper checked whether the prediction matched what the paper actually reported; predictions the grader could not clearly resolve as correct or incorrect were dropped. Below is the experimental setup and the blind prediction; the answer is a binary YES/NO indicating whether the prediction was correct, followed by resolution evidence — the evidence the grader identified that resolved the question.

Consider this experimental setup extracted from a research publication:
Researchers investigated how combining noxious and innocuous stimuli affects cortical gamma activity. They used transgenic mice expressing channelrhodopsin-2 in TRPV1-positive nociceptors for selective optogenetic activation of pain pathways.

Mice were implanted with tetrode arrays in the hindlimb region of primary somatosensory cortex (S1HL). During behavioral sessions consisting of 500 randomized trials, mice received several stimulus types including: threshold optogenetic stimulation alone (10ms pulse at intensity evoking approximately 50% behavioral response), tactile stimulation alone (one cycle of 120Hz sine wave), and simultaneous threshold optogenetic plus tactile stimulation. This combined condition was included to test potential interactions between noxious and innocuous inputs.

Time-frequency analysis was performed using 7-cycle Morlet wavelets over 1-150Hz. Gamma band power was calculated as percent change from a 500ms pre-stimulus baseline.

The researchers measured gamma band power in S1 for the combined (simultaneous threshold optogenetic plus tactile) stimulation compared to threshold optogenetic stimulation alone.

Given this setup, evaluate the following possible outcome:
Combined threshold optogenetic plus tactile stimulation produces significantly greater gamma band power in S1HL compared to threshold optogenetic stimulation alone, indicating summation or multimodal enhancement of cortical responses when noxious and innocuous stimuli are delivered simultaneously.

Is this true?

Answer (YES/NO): NO